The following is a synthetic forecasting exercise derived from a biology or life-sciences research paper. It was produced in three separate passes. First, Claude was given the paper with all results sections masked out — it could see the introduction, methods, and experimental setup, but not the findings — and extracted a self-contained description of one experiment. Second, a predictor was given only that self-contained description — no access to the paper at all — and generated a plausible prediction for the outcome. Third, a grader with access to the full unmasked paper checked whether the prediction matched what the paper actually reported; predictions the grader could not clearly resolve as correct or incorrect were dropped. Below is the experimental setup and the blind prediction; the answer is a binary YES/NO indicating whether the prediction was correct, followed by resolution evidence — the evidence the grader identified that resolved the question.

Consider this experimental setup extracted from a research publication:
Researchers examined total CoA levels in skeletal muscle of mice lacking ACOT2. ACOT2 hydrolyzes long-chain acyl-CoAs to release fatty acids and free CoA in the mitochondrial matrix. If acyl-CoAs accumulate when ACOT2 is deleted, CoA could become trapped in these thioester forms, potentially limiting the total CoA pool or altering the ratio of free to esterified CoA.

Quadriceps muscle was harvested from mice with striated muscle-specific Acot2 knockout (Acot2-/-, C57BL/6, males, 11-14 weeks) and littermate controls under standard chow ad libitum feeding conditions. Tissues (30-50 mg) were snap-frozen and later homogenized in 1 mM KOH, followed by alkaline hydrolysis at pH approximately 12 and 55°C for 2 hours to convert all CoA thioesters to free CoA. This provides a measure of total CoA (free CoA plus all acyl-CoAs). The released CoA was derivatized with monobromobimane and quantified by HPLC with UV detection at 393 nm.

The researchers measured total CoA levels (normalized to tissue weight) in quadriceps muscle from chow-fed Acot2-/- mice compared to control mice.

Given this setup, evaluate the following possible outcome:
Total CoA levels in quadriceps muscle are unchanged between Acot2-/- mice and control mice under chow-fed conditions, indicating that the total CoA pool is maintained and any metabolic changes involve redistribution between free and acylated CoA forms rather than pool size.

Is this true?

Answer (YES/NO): NO